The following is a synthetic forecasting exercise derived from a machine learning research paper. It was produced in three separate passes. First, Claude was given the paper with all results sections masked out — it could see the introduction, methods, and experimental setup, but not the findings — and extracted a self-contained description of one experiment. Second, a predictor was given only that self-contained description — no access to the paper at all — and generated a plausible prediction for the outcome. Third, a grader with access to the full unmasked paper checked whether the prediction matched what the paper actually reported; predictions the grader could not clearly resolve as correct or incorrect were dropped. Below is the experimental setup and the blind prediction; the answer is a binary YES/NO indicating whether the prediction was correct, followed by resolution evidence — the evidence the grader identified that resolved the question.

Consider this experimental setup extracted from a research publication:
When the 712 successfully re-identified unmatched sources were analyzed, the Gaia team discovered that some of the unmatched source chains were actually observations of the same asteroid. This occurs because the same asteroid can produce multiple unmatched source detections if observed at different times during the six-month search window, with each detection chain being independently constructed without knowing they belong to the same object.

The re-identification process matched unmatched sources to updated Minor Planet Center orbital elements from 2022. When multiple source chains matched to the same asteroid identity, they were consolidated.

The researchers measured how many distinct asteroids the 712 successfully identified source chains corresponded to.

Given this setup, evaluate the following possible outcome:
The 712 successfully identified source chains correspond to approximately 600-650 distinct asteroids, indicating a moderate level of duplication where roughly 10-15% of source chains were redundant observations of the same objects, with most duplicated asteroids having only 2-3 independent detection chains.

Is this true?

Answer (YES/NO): NO